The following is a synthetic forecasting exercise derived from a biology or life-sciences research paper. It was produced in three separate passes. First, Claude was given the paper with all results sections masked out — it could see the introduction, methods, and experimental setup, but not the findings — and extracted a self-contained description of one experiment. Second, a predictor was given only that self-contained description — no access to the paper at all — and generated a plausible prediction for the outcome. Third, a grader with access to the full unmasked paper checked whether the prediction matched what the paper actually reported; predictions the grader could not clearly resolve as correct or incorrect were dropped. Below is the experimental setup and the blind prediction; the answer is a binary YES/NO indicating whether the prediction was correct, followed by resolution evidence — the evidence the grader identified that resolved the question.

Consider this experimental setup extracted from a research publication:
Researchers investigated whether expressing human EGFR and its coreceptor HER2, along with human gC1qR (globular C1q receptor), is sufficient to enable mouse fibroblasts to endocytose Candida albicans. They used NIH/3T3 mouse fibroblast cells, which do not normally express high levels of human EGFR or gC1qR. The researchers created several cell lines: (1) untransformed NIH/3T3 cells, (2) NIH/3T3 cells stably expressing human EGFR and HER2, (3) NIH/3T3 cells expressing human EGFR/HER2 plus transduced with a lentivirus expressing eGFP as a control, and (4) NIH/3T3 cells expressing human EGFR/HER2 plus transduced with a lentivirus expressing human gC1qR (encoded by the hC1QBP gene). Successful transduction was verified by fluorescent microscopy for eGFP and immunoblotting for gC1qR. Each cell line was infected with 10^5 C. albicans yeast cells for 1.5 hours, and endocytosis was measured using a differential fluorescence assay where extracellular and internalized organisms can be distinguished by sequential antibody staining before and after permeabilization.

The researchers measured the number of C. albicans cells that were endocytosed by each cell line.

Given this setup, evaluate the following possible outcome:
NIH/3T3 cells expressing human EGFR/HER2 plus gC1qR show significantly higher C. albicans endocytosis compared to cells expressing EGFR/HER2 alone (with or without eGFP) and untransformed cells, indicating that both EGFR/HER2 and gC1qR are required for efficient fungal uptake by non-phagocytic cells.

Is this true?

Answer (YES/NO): NO